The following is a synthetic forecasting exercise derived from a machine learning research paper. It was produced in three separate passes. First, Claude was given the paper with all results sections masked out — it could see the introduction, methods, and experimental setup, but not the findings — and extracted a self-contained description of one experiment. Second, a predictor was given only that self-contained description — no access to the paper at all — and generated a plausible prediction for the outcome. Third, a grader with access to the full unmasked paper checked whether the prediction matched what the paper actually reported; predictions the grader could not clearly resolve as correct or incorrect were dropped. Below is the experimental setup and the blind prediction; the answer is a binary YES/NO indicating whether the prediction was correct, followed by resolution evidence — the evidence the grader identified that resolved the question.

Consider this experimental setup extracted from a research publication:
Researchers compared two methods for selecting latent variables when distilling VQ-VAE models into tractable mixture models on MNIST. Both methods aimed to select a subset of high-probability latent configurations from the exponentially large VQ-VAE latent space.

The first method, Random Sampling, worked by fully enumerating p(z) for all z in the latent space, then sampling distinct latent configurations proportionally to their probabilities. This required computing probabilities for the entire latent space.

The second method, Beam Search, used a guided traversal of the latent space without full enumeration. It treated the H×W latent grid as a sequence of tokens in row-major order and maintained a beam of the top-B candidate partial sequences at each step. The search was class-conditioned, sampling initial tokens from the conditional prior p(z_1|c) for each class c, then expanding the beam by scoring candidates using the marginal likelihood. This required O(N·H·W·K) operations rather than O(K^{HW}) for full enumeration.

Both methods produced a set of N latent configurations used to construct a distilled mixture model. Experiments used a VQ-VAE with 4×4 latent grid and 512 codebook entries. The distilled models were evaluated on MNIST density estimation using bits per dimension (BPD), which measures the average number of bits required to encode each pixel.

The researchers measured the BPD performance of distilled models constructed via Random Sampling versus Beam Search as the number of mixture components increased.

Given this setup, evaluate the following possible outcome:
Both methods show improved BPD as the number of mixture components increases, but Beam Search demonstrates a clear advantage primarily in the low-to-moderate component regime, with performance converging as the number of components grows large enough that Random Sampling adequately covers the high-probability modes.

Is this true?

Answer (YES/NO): NO